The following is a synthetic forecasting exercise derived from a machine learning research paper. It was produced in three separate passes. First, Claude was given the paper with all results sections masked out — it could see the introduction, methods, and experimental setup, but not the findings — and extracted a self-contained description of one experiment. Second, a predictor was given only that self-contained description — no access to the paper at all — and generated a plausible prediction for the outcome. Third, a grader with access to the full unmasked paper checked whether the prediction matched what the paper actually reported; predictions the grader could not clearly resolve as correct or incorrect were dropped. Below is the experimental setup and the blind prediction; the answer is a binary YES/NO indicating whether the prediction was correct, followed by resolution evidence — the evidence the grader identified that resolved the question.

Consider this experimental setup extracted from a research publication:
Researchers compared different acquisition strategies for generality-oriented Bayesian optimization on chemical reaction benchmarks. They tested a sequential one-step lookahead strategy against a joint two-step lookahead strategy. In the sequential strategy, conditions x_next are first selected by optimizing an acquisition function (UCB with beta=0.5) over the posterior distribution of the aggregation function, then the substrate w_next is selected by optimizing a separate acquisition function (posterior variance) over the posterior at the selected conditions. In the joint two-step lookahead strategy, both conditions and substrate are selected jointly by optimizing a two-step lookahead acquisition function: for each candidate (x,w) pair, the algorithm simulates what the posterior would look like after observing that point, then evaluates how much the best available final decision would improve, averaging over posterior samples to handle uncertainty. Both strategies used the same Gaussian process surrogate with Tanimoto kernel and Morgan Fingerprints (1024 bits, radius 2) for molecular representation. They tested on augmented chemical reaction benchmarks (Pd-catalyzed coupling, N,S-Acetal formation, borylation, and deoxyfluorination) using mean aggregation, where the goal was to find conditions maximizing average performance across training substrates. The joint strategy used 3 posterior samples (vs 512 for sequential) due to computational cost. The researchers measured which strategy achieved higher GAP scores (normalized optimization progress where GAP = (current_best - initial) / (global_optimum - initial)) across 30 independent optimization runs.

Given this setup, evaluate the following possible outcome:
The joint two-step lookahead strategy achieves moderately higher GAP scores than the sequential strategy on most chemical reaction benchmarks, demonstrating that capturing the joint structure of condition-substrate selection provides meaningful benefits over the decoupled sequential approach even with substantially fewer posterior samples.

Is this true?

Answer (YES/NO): NO